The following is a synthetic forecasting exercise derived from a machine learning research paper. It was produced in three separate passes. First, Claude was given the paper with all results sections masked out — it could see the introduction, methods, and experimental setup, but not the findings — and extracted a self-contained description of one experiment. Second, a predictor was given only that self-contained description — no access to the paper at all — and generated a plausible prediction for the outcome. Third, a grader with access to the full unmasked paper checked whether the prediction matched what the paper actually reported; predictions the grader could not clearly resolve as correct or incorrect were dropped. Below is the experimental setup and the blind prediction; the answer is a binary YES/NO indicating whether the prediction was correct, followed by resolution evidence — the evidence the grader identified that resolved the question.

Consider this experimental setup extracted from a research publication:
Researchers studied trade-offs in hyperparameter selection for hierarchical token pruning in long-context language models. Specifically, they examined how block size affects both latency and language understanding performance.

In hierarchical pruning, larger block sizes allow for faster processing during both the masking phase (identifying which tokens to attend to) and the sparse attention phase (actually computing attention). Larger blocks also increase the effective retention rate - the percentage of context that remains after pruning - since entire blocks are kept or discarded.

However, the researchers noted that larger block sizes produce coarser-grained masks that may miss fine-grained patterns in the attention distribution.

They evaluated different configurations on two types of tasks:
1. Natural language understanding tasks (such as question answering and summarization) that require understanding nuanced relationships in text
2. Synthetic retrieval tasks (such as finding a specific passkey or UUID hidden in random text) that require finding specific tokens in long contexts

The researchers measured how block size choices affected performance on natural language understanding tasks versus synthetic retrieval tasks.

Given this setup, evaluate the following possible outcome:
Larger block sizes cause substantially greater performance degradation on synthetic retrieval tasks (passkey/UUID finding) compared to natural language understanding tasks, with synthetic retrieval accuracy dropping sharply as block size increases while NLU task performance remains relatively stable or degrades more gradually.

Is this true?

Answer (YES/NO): NO